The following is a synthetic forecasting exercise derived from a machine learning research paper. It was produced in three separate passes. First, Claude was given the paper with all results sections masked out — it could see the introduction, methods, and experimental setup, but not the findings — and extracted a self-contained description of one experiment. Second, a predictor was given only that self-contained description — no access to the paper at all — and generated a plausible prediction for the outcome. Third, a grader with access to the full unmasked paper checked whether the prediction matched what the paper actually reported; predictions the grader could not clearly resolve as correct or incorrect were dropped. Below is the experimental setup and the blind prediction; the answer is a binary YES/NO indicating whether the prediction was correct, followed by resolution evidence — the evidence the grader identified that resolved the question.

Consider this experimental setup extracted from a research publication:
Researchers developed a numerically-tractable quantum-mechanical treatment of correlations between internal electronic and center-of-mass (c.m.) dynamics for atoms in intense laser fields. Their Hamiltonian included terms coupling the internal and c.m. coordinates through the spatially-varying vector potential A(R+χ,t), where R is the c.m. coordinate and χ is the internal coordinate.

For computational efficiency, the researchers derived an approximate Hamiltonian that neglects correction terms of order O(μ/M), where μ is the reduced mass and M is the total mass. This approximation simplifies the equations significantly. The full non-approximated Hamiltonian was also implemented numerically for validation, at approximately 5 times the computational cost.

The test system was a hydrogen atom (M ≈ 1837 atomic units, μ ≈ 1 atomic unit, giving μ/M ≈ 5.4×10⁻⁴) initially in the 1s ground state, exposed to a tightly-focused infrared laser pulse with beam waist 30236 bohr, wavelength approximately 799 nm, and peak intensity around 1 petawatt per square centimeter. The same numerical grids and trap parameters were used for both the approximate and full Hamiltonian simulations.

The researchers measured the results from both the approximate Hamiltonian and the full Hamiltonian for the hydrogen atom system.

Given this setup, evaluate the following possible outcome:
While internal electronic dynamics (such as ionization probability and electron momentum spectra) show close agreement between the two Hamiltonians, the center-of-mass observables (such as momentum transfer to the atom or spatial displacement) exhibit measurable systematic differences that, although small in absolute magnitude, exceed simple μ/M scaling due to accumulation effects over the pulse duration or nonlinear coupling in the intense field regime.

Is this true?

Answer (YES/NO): NO